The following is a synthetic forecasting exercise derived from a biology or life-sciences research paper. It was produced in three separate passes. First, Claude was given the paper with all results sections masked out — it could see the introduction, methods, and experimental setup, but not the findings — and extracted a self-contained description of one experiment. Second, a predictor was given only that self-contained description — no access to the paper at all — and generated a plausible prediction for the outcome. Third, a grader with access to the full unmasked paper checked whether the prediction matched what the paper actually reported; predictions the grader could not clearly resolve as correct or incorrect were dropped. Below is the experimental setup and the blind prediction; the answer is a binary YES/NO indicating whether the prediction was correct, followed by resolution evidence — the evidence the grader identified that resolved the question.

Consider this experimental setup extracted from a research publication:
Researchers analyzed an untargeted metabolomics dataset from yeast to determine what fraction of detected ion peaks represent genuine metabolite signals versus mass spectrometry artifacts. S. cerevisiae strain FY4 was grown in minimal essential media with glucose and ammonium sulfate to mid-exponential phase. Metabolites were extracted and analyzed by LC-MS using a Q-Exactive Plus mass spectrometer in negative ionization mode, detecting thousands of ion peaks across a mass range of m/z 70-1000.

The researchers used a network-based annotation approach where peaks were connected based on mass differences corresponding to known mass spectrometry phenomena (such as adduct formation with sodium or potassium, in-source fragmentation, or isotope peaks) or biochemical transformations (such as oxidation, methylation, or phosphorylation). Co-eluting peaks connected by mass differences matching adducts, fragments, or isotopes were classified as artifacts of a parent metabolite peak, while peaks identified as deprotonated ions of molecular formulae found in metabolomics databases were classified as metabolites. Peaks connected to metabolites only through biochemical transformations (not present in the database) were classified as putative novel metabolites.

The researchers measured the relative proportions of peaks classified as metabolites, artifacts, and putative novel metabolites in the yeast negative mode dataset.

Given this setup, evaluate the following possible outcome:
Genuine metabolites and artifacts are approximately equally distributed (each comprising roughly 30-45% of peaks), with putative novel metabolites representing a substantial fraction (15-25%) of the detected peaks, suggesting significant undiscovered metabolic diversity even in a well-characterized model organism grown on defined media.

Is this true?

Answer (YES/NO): NO